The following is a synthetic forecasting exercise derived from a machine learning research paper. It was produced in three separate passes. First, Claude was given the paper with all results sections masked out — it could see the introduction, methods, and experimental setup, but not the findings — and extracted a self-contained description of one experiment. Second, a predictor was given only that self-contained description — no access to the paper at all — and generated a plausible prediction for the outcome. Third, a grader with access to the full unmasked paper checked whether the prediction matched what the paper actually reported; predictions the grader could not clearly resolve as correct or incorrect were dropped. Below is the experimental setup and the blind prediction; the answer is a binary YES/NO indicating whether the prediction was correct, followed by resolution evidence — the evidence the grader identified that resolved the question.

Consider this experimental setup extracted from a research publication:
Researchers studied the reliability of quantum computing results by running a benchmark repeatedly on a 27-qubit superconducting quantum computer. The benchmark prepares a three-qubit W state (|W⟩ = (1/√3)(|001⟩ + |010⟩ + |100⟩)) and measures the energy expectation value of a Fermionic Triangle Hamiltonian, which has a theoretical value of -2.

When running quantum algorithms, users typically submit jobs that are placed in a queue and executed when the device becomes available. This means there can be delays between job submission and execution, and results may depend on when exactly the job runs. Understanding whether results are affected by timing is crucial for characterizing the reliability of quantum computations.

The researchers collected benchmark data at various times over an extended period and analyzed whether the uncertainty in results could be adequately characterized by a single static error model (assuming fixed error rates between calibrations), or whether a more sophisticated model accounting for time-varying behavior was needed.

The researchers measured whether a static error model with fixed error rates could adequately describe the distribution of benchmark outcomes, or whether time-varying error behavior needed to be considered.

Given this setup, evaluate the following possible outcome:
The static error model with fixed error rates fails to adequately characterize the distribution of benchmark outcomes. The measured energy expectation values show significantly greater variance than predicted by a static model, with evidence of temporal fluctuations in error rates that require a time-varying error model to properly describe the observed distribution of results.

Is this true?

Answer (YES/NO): YES